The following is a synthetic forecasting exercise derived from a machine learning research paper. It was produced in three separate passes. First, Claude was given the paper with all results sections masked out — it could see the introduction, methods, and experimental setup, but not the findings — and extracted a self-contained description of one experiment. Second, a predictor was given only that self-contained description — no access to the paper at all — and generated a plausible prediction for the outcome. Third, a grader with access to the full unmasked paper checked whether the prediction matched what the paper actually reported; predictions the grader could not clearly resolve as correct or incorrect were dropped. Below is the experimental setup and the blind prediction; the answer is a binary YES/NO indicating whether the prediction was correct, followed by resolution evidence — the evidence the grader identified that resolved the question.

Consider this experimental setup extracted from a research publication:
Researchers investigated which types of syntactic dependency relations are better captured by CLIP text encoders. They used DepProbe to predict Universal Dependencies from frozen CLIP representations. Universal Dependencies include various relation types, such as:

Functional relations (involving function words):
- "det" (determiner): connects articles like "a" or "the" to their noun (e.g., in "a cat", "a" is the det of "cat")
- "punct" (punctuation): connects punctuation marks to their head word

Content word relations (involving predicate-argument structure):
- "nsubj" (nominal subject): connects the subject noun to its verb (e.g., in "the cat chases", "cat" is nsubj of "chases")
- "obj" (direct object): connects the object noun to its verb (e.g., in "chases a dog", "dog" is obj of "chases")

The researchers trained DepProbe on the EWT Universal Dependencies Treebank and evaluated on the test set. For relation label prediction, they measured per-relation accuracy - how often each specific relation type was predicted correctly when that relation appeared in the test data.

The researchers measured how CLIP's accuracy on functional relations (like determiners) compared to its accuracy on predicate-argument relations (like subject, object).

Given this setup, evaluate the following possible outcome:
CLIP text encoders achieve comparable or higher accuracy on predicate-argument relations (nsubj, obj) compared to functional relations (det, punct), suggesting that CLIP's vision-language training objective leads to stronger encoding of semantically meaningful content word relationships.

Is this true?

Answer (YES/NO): NO